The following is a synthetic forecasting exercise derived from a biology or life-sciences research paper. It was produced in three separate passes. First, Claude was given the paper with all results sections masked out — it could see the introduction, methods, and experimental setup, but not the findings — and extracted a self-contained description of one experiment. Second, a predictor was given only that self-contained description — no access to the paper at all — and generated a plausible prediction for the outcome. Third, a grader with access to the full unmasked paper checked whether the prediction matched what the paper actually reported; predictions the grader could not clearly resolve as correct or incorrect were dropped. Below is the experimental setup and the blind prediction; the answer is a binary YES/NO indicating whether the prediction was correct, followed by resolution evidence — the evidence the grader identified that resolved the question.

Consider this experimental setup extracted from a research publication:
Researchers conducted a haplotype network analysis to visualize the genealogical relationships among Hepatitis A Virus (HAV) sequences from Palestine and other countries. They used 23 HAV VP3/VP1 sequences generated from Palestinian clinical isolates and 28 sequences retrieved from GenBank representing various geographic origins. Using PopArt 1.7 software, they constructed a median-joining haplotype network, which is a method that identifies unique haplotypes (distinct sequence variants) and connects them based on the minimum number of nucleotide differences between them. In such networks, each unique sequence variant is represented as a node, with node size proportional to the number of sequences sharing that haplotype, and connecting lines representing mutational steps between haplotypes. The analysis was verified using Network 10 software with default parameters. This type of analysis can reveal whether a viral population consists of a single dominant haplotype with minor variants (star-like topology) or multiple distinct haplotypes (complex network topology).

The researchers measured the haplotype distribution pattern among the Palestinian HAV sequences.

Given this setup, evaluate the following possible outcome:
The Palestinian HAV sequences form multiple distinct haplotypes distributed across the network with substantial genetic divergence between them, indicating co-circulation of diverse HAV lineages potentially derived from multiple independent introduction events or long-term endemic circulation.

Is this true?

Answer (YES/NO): NO